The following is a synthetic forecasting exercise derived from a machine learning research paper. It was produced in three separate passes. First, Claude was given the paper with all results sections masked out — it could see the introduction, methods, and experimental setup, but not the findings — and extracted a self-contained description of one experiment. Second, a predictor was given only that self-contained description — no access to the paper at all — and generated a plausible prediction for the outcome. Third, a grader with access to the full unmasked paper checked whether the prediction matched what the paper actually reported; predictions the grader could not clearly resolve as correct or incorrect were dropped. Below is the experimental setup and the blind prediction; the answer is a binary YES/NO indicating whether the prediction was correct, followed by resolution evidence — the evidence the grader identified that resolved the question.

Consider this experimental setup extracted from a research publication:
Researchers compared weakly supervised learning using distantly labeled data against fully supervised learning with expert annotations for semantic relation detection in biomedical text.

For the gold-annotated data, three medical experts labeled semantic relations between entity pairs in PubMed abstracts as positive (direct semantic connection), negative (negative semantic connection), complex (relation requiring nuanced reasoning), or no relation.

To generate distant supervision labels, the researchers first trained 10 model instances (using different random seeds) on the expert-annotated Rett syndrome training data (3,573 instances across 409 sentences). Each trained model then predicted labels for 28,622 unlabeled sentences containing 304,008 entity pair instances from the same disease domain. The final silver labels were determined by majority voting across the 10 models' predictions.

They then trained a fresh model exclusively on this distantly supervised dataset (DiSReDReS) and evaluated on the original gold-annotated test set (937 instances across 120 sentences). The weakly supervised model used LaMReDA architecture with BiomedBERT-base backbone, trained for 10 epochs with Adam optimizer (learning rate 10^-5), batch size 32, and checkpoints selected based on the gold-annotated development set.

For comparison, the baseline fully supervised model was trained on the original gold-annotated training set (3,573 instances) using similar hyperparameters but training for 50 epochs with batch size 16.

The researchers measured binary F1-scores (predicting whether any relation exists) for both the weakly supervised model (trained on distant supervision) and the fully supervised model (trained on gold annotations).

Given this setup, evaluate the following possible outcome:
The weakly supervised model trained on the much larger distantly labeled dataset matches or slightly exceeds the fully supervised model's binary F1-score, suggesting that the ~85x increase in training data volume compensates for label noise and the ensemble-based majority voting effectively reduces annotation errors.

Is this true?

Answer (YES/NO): YES